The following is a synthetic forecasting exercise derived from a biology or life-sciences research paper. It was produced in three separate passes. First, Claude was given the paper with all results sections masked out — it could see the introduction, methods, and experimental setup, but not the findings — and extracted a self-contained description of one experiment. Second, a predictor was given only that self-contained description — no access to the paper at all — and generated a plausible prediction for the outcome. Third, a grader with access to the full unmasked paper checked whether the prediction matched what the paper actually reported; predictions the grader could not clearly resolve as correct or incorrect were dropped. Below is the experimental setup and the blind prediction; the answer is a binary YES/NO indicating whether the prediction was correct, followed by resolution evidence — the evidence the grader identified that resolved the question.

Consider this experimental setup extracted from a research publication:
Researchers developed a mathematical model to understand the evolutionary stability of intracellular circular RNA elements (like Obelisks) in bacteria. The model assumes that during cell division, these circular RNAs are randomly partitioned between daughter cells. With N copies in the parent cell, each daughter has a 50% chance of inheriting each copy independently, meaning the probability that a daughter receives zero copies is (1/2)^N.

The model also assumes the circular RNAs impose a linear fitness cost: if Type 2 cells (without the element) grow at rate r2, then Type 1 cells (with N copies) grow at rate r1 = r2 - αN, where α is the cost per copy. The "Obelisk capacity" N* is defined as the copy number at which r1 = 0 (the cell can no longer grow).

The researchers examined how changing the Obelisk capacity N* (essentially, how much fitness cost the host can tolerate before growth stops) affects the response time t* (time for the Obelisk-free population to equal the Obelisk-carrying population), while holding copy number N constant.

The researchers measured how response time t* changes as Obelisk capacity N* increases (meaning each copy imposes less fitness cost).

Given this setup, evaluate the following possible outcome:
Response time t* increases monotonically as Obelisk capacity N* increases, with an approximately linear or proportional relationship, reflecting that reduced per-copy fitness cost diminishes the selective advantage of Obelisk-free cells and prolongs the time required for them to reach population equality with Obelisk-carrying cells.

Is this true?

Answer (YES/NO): NO